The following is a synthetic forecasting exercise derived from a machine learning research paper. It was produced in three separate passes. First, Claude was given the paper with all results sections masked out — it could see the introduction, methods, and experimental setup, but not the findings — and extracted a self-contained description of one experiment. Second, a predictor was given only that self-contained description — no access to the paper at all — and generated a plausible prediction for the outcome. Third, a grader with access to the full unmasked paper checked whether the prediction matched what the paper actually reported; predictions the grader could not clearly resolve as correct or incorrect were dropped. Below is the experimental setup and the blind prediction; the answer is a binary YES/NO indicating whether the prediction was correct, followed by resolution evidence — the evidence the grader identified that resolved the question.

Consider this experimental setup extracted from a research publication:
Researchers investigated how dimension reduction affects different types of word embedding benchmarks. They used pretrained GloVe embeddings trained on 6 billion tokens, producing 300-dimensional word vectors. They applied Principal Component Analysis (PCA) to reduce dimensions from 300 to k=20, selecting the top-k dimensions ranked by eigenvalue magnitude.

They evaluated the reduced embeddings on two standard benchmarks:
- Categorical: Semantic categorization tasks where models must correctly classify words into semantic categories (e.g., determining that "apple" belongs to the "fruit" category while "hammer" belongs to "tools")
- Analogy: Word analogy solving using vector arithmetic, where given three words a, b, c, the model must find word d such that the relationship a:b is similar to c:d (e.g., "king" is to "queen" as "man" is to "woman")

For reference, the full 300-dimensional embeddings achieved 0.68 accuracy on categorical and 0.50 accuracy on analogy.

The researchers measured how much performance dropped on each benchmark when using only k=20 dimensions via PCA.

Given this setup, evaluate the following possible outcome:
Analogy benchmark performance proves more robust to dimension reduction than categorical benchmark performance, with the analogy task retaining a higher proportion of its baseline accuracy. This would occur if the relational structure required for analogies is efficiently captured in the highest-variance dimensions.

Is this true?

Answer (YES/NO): NO